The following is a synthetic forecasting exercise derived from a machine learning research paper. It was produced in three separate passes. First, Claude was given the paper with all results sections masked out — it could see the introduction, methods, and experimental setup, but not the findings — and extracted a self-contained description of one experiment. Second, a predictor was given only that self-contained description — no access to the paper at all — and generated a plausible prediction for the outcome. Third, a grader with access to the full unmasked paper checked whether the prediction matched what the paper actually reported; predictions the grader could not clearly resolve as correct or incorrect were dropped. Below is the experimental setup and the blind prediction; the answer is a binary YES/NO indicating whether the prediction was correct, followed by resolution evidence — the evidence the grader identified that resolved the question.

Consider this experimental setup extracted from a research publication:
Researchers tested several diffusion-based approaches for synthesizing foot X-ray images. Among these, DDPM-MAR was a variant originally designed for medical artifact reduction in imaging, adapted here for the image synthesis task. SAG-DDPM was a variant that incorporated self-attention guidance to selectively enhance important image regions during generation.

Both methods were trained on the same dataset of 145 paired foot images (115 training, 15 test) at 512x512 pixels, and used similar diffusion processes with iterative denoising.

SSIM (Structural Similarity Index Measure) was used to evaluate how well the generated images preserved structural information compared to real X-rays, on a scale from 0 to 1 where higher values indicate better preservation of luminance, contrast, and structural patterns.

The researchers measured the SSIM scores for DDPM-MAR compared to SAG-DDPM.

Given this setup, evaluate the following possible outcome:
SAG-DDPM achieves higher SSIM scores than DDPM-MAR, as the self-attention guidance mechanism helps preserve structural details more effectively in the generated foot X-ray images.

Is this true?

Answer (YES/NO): YES